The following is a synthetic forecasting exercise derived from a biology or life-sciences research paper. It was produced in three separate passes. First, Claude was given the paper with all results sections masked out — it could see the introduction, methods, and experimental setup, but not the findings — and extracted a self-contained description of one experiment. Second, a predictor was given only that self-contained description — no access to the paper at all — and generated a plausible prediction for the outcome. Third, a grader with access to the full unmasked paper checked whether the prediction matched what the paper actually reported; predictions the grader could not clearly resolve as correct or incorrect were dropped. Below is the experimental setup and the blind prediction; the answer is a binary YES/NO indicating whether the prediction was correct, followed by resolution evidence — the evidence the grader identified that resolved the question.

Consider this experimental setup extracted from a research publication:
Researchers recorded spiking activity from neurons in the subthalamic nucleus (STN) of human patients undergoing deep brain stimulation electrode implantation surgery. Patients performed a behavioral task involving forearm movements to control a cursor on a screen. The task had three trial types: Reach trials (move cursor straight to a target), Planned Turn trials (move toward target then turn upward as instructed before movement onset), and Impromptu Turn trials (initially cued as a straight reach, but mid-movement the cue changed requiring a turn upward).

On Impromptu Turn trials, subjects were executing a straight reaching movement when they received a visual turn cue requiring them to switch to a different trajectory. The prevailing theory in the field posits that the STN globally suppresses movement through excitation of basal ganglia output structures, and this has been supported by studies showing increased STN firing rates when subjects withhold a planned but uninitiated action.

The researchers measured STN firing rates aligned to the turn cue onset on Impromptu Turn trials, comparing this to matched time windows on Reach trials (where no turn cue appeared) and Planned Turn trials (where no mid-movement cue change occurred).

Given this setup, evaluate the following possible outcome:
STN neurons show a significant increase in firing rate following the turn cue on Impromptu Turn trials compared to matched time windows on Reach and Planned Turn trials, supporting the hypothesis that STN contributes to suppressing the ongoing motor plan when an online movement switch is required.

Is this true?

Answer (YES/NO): NO